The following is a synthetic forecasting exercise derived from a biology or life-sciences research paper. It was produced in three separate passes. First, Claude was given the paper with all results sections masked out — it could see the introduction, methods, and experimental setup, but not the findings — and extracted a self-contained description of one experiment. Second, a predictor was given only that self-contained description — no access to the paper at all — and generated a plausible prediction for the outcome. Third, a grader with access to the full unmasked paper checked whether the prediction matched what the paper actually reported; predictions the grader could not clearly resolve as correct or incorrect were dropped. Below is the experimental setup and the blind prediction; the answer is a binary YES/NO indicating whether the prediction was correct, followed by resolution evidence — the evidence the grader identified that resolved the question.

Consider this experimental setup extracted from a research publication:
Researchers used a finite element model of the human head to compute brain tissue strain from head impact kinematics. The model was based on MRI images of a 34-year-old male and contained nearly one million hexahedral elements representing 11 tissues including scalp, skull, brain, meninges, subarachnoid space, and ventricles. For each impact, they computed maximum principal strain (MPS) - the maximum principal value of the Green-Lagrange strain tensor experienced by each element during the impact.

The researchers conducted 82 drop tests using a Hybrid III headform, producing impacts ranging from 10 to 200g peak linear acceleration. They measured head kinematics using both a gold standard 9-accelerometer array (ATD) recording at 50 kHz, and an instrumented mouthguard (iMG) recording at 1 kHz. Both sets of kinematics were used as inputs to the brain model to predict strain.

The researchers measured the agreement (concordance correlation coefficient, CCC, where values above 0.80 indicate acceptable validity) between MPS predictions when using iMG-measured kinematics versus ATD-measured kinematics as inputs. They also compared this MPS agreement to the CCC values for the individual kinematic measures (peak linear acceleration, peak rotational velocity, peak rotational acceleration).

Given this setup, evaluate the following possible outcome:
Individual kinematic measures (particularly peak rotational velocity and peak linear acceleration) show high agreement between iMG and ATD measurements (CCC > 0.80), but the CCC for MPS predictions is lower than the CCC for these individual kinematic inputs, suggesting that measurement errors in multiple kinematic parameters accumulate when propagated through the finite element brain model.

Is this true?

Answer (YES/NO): NO